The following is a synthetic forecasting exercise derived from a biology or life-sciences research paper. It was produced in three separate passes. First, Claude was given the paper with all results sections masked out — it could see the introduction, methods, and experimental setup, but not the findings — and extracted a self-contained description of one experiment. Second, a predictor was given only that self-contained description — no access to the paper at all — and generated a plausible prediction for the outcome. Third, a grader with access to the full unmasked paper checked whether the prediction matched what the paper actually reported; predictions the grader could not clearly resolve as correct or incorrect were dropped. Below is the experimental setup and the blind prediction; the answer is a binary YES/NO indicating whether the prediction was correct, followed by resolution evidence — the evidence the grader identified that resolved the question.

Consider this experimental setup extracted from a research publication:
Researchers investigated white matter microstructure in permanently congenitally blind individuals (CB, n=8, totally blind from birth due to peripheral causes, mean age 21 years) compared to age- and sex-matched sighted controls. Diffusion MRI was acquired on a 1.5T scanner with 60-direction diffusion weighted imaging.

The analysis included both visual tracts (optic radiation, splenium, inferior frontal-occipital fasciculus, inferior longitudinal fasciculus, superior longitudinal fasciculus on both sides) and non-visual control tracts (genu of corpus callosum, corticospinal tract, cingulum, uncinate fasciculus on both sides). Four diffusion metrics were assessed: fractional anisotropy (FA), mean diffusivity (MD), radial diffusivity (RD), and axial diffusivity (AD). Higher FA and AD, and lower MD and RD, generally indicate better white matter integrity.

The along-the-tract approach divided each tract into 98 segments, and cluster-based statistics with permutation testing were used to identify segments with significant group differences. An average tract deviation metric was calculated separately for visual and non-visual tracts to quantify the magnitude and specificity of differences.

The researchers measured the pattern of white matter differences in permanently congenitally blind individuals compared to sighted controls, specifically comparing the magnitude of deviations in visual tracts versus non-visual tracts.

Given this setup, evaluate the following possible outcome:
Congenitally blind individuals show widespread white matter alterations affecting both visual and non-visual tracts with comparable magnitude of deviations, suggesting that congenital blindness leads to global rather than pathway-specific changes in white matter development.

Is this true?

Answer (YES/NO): NO